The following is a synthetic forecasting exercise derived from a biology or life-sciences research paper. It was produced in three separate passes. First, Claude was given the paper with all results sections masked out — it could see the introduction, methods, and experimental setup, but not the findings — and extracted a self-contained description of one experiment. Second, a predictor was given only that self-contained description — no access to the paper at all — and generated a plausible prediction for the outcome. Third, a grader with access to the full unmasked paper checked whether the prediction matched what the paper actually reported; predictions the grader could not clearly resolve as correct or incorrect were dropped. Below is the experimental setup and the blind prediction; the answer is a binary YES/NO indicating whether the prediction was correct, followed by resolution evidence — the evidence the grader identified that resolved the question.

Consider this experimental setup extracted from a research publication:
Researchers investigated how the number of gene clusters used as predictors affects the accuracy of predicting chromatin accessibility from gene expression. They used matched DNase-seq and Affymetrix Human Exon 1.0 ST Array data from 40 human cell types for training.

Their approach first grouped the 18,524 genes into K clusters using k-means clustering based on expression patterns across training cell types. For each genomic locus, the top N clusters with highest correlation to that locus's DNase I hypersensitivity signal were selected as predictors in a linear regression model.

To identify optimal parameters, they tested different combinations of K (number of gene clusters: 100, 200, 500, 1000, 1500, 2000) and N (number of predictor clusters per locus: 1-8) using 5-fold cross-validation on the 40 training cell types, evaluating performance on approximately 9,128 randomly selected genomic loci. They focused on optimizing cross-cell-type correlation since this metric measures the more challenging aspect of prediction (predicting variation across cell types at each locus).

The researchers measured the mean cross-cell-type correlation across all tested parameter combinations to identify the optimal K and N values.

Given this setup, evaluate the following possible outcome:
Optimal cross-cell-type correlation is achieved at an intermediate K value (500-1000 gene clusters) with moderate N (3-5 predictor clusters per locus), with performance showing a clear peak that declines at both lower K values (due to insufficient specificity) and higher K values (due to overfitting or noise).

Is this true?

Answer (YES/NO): NO